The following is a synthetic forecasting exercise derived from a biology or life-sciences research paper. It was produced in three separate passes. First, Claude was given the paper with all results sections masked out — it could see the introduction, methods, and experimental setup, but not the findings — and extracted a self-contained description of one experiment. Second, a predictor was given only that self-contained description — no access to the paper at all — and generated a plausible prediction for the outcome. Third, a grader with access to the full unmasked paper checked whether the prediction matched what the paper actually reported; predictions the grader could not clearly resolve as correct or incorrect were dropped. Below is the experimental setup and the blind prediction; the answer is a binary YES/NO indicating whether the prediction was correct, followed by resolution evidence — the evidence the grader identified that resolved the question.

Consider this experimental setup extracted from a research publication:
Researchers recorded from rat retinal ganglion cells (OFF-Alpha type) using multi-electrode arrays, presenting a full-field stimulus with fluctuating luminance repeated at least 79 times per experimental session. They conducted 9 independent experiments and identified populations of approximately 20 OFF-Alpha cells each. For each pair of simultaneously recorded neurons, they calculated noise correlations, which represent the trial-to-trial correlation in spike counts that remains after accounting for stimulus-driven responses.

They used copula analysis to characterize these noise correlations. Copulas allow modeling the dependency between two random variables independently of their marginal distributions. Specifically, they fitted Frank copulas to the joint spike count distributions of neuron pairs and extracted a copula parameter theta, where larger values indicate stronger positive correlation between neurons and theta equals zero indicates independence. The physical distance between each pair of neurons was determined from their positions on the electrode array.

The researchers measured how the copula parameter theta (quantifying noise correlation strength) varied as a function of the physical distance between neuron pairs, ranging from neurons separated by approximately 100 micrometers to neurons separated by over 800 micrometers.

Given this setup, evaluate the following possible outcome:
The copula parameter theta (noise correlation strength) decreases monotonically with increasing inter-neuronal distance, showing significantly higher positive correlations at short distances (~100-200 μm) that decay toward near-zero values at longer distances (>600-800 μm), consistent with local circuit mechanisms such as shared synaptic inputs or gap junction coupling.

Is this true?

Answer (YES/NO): YES